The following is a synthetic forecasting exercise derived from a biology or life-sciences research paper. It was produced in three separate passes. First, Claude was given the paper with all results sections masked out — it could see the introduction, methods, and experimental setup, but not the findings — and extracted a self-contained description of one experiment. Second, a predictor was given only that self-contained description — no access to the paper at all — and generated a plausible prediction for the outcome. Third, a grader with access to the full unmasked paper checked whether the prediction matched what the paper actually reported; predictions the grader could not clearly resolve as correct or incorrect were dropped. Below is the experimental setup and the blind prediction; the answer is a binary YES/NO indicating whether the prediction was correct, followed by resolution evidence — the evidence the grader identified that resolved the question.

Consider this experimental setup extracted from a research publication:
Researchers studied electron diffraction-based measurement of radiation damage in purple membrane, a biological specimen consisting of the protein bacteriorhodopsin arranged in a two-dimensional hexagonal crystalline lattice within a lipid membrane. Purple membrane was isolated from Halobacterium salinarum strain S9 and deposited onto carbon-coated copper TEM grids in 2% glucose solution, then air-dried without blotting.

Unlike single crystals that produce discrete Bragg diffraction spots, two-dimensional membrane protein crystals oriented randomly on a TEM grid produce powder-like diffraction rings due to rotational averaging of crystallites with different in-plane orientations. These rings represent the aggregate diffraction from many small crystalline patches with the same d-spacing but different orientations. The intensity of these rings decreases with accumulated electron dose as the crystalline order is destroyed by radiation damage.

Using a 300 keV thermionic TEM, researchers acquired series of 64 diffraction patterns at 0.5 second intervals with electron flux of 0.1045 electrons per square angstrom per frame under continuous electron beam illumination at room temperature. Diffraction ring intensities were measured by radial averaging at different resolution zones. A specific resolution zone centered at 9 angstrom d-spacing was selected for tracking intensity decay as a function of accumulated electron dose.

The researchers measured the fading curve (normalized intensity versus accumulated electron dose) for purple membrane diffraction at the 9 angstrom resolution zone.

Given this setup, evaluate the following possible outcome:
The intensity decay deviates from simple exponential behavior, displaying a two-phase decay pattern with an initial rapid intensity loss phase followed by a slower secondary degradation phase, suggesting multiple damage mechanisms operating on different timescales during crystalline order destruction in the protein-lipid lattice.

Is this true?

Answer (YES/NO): NO